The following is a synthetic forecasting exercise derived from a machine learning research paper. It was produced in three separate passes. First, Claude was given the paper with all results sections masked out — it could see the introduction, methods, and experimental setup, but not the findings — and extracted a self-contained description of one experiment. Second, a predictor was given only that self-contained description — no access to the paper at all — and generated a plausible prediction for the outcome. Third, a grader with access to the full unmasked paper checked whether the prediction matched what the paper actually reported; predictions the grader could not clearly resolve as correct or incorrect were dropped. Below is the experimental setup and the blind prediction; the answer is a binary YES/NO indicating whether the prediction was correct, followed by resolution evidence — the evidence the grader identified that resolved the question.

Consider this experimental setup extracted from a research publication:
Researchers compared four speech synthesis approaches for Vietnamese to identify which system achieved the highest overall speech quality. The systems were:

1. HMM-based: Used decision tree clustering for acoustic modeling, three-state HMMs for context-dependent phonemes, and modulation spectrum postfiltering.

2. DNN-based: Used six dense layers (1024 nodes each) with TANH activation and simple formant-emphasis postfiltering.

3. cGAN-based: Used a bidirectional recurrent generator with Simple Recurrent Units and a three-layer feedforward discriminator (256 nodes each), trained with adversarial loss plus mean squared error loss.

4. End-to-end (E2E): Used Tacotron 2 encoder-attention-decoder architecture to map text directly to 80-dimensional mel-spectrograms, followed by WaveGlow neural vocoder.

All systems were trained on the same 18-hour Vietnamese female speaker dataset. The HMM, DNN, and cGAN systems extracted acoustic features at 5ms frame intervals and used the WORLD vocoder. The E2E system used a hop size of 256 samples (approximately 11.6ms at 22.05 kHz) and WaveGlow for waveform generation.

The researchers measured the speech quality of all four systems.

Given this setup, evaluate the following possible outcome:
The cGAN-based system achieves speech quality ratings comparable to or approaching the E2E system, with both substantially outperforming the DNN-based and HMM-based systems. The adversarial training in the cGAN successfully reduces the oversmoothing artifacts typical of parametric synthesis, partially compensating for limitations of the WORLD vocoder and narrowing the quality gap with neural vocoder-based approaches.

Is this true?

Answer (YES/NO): NO